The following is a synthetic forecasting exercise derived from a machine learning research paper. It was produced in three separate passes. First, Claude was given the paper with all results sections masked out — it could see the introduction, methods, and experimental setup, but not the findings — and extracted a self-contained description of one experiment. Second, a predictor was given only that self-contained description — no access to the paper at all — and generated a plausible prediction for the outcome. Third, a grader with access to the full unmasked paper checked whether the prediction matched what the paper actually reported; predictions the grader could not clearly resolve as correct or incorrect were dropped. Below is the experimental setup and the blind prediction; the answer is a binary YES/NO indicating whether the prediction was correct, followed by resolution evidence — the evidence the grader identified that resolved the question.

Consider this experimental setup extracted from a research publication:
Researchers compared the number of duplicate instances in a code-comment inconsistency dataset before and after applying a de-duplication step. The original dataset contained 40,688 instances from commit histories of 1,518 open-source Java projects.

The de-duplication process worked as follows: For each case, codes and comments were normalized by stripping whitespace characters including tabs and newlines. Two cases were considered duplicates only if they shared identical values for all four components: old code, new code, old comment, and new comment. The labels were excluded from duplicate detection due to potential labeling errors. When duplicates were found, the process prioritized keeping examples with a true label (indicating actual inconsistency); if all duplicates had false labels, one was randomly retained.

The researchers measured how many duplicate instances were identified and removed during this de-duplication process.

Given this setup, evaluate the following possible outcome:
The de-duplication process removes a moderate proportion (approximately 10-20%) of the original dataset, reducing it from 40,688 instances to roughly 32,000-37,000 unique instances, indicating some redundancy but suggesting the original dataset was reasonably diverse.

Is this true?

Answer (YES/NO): NO